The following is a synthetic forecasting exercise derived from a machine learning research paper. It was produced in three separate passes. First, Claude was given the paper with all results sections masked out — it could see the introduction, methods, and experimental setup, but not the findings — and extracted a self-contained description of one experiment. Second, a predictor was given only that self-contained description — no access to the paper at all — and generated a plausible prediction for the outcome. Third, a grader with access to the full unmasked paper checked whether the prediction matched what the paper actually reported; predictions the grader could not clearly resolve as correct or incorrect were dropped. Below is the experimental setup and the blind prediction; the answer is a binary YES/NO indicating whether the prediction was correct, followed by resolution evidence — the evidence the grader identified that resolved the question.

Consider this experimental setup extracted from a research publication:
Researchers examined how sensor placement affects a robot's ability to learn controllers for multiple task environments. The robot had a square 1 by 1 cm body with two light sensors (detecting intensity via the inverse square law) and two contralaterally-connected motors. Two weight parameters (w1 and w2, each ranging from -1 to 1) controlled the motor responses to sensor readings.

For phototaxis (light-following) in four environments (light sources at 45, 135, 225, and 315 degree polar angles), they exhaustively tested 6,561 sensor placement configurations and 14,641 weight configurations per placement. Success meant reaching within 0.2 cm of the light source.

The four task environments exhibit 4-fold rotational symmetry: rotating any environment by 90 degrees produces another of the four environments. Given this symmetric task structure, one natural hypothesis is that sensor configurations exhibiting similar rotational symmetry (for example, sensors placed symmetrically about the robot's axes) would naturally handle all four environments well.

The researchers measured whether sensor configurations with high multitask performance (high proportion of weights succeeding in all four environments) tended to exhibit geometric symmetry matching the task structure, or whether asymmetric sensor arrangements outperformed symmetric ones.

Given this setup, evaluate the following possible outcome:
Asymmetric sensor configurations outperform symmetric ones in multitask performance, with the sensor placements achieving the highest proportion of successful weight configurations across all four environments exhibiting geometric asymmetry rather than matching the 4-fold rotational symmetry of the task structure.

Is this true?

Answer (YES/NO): YES